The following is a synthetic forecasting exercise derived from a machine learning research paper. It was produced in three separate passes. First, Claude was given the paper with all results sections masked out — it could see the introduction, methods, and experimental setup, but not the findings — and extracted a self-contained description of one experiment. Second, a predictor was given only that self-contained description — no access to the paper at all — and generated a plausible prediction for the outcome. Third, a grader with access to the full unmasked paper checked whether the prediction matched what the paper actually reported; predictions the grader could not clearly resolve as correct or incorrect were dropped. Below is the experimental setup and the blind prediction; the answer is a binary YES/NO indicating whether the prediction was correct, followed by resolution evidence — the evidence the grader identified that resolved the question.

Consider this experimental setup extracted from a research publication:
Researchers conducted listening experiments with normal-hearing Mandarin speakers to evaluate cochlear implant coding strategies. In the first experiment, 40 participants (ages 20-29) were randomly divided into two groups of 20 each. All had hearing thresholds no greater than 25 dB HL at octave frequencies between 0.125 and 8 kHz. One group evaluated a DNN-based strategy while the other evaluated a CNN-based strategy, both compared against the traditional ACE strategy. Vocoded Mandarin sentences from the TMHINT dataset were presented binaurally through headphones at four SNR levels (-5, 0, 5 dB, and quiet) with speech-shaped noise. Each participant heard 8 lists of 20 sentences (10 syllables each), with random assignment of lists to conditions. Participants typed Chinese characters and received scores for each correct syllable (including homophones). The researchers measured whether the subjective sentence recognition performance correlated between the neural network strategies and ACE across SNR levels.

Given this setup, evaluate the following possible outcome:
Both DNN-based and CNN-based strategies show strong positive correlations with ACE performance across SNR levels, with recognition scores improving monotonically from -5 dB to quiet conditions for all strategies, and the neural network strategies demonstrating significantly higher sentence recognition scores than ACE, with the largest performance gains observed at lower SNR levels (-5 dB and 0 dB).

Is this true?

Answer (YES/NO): NO